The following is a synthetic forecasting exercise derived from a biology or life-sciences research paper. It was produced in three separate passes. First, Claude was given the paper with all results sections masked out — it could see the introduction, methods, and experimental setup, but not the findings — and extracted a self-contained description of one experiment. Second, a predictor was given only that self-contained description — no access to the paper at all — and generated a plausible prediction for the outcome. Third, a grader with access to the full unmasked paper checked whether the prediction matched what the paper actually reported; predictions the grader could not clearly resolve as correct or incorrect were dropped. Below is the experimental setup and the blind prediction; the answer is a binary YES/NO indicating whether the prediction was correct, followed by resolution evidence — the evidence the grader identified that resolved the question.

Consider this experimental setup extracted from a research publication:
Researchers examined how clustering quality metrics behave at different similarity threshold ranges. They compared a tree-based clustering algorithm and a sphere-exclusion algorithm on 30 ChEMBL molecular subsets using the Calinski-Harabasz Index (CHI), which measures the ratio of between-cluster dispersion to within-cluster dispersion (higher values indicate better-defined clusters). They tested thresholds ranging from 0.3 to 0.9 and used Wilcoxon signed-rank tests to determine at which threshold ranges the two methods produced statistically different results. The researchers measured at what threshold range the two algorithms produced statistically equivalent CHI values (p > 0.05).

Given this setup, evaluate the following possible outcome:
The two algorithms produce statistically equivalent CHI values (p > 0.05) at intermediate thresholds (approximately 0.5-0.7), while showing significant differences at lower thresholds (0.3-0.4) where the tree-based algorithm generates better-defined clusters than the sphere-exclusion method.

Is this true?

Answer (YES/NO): YES